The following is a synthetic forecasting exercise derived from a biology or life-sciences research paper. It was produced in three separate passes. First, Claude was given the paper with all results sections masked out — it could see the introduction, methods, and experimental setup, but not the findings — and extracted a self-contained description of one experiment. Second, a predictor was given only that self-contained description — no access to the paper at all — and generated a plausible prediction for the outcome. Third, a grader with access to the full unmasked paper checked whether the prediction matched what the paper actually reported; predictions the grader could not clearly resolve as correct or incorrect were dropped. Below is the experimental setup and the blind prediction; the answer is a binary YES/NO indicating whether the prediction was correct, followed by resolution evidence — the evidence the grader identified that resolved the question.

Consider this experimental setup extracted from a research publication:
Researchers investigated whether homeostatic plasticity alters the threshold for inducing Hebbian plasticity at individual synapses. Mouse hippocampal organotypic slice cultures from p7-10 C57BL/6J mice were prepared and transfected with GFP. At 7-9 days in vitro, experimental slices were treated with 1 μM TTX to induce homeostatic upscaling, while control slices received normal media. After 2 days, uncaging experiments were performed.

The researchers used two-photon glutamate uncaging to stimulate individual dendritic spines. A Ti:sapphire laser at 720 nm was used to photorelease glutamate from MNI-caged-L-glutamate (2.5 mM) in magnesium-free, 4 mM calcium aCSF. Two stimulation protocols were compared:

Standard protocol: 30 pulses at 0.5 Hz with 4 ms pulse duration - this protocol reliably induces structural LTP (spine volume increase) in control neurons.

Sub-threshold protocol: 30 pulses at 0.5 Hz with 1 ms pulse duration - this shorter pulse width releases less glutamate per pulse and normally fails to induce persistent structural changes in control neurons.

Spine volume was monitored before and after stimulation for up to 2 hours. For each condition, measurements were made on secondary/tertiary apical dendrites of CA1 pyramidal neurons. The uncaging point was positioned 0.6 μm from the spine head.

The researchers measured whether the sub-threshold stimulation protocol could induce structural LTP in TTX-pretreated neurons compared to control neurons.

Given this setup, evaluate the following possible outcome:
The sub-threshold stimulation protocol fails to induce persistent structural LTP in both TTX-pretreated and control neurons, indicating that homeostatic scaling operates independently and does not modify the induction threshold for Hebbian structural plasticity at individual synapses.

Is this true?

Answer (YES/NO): NO